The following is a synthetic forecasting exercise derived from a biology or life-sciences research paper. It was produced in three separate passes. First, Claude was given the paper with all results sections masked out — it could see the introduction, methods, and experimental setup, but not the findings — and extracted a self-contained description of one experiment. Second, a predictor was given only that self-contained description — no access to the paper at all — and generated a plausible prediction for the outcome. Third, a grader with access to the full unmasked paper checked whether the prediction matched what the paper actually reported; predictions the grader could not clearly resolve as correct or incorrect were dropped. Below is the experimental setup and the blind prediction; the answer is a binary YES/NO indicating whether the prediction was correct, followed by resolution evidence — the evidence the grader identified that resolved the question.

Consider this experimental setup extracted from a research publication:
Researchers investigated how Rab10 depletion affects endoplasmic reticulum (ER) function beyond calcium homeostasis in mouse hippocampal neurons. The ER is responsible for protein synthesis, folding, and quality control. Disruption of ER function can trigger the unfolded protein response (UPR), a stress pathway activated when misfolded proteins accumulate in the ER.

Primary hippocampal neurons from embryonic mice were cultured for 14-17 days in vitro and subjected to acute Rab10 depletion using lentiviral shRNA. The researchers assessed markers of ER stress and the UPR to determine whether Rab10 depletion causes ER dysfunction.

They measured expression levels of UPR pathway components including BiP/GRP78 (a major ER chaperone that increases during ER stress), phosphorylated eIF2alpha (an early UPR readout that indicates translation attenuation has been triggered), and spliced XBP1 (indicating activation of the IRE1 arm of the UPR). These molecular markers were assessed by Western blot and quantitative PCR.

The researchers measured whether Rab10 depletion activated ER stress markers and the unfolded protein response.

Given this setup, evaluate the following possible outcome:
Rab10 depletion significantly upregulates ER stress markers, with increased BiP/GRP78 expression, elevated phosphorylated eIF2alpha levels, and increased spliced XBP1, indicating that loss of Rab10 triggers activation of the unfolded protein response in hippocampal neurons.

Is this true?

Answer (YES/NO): NO